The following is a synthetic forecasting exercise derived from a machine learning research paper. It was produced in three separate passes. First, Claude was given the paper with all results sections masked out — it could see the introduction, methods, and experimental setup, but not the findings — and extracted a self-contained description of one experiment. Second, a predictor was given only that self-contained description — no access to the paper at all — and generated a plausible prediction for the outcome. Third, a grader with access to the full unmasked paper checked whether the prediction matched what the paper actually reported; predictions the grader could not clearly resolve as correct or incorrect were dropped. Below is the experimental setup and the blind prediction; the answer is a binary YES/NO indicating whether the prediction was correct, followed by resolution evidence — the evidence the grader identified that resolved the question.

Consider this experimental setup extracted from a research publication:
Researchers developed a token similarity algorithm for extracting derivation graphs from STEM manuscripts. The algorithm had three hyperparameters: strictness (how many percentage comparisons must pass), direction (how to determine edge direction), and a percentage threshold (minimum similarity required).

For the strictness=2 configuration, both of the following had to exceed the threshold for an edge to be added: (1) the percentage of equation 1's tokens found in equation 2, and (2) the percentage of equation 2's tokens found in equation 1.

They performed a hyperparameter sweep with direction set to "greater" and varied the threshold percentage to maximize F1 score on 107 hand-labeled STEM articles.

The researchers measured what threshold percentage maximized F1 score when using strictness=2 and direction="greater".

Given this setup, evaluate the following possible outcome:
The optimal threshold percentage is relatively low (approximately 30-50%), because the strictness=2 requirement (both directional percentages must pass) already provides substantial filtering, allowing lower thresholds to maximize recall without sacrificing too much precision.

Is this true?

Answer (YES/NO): NO